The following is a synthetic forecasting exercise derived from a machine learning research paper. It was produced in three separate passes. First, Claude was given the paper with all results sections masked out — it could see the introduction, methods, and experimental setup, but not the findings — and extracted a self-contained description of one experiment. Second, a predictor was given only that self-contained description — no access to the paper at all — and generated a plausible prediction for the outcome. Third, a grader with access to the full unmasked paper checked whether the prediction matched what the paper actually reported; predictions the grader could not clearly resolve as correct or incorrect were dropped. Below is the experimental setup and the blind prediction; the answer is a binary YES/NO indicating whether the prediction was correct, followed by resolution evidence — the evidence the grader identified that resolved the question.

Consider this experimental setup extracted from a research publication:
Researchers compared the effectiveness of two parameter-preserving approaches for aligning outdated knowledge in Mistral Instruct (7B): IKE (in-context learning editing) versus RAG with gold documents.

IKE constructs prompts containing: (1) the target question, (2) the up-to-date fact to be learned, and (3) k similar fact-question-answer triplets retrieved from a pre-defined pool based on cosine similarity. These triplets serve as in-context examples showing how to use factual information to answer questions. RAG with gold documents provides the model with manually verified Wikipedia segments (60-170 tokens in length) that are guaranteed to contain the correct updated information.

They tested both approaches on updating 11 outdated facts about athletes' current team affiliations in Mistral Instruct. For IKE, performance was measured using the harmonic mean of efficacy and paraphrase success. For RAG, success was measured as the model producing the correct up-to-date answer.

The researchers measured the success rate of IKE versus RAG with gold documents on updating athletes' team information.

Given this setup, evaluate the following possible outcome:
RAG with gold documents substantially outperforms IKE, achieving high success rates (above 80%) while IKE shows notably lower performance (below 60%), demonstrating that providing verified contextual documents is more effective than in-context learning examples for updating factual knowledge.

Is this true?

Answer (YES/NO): NO